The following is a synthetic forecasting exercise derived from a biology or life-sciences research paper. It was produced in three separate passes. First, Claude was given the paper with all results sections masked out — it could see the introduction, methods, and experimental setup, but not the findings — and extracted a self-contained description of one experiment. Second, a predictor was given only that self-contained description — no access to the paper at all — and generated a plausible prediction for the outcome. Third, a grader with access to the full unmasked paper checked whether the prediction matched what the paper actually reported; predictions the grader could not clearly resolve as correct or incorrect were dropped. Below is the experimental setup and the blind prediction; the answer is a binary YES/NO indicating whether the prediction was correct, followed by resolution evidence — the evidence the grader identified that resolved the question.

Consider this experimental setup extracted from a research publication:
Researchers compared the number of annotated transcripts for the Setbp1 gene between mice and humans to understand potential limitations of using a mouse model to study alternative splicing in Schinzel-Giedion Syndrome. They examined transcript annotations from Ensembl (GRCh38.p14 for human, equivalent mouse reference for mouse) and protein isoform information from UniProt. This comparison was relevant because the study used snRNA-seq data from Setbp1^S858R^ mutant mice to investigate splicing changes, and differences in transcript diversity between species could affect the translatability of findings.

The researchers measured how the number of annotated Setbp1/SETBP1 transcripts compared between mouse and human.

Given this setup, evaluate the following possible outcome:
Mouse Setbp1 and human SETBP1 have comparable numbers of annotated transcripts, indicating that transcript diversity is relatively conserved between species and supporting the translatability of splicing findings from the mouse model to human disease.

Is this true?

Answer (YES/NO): NO